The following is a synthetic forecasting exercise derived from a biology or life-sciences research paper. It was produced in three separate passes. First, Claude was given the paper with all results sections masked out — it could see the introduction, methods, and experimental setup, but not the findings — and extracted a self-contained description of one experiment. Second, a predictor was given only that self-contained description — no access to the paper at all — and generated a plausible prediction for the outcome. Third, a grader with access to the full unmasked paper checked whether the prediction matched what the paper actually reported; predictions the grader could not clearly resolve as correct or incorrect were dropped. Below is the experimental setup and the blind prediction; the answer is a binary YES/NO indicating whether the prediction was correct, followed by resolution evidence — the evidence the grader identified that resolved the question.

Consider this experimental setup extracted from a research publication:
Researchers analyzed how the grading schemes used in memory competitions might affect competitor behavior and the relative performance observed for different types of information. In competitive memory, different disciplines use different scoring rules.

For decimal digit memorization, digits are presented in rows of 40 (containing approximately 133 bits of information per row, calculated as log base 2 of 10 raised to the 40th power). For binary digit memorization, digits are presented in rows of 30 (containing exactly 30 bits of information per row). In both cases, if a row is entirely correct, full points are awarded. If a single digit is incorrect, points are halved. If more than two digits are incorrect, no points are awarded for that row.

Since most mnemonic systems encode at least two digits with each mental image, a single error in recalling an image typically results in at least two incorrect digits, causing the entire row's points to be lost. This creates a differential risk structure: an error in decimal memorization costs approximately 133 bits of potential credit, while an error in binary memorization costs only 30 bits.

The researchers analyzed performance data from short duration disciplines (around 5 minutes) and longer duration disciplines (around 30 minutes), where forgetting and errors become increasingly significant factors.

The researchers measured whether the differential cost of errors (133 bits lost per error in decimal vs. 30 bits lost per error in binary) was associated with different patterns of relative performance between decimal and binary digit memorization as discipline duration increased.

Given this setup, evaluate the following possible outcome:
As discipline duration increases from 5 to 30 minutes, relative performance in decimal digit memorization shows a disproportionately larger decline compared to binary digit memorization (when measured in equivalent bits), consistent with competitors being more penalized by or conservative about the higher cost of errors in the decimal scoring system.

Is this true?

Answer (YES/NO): YES